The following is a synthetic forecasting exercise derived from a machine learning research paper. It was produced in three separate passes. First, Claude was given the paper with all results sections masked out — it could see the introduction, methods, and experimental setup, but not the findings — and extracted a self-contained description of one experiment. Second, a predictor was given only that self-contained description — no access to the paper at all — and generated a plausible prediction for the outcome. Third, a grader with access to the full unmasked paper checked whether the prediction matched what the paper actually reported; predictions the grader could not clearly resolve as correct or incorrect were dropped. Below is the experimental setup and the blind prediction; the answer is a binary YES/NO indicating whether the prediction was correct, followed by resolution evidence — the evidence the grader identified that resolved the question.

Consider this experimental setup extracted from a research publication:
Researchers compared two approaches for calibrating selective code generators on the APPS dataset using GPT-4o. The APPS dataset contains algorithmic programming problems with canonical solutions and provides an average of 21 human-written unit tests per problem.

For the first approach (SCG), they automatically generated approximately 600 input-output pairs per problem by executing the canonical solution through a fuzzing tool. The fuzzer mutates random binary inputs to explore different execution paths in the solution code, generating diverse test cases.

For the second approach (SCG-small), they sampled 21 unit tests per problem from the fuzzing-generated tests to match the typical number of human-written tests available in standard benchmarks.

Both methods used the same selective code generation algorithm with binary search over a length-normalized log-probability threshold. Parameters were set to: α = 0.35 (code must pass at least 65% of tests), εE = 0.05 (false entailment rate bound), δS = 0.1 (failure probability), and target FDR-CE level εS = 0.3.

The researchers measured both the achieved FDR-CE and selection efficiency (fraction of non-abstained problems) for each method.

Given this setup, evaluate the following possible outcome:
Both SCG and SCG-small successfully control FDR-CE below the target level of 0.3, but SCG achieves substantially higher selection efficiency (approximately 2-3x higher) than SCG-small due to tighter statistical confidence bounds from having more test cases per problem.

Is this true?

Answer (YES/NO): NO